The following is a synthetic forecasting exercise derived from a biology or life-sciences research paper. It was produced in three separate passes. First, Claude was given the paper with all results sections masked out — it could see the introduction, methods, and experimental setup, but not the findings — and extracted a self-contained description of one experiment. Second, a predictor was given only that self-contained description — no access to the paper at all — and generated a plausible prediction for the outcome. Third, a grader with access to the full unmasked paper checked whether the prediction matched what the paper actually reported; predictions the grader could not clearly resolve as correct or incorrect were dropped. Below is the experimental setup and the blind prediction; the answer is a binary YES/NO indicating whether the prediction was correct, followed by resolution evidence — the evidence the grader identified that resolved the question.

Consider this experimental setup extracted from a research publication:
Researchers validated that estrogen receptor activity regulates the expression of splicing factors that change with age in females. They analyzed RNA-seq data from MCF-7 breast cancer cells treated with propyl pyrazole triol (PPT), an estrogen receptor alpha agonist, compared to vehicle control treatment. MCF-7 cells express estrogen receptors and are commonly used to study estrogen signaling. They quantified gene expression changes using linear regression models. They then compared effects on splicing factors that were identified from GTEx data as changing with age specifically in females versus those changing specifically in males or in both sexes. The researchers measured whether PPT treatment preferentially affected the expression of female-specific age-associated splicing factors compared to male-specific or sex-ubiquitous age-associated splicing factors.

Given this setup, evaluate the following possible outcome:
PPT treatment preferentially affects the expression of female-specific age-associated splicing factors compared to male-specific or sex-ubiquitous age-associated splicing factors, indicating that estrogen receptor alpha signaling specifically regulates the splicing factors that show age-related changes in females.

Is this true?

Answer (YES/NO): YES